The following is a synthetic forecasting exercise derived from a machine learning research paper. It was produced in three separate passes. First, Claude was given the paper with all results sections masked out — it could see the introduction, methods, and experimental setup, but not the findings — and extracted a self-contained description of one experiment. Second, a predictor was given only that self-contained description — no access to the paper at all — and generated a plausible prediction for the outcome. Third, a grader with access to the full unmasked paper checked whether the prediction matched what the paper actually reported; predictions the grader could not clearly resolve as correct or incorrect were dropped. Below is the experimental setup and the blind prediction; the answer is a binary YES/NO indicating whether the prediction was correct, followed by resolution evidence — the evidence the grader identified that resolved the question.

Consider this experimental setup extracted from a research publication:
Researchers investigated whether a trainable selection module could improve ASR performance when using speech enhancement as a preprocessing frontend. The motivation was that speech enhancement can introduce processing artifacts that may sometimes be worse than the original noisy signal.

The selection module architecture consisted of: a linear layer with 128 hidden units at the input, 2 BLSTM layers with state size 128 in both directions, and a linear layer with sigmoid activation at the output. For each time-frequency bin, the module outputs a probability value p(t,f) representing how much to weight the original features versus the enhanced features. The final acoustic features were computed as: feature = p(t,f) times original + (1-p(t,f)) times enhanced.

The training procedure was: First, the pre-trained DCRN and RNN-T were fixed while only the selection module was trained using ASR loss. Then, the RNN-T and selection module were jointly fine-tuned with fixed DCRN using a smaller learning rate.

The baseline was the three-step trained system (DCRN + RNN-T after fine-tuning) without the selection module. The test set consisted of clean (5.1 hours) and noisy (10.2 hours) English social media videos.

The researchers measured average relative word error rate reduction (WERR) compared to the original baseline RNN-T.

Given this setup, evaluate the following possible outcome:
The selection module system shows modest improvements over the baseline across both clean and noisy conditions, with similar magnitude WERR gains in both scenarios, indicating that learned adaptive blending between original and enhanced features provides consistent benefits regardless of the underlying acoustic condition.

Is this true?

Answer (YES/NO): NO